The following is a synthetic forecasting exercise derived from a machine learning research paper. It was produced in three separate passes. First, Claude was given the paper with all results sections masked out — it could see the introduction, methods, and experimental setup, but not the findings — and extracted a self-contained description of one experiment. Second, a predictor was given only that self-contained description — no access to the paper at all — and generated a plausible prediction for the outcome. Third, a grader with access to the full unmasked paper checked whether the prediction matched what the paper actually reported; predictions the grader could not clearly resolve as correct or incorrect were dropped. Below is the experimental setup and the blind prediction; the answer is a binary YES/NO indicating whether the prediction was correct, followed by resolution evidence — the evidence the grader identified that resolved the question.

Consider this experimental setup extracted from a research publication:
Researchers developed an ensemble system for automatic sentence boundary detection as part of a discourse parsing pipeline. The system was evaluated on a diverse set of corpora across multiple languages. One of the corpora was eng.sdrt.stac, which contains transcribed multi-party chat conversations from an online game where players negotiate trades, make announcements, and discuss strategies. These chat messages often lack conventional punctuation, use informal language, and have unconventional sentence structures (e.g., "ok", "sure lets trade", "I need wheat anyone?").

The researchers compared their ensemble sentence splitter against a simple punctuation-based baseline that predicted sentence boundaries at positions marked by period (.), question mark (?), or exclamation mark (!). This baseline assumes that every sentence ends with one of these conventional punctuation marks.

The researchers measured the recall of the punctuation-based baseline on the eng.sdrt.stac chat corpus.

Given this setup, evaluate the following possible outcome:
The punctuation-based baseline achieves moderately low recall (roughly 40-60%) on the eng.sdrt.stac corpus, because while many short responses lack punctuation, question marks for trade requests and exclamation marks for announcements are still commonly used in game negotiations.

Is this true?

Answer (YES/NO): NO